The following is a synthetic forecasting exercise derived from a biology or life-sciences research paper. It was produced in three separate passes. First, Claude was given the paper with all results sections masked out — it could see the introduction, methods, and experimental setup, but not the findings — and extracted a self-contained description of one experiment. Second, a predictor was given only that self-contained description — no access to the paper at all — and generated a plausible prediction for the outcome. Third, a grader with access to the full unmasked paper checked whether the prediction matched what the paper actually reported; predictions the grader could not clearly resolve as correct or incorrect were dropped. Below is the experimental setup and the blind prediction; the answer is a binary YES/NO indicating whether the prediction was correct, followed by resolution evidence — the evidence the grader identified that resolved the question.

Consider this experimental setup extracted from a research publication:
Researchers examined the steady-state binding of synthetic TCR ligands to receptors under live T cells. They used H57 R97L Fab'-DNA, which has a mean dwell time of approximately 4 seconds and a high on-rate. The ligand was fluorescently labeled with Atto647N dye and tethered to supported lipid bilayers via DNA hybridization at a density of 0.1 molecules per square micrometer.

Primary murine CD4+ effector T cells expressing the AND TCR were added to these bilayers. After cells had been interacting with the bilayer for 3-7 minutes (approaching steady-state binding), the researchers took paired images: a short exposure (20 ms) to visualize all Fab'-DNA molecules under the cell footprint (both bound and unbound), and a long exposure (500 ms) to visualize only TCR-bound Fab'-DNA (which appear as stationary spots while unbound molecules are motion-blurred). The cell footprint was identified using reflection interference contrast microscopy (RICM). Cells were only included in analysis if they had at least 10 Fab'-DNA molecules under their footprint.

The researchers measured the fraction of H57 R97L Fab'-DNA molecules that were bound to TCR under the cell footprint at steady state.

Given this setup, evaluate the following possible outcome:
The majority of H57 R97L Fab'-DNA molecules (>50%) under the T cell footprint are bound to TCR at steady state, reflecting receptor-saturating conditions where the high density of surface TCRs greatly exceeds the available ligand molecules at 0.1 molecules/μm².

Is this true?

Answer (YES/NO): YES